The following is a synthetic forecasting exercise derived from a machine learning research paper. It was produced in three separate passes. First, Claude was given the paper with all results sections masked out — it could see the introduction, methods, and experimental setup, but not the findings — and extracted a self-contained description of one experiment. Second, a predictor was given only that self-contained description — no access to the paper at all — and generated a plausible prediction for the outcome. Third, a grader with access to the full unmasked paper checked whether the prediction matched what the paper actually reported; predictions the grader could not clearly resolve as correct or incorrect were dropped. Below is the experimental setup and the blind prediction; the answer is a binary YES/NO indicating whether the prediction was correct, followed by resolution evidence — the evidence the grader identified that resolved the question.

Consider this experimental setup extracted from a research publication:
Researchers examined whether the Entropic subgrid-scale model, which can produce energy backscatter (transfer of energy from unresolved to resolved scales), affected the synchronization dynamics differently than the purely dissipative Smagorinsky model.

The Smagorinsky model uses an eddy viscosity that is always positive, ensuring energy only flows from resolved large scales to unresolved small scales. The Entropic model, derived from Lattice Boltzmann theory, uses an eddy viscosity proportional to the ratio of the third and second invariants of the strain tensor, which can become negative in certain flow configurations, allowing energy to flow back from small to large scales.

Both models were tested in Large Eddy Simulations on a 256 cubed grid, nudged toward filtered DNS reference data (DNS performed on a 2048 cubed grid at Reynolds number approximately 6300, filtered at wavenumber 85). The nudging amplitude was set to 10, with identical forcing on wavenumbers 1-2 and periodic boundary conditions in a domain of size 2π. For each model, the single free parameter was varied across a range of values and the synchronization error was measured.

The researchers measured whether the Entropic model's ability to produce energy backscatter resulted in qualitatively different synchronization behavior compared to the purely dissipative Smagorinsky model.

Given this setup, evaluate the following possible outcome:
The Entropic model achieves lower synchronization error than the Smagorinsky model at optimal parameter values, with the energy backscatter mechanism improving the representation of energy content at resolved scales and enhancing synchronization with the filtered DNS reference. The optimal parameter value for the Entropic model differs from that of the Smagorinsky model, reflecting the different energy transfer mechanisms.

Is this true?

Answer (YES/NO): NO